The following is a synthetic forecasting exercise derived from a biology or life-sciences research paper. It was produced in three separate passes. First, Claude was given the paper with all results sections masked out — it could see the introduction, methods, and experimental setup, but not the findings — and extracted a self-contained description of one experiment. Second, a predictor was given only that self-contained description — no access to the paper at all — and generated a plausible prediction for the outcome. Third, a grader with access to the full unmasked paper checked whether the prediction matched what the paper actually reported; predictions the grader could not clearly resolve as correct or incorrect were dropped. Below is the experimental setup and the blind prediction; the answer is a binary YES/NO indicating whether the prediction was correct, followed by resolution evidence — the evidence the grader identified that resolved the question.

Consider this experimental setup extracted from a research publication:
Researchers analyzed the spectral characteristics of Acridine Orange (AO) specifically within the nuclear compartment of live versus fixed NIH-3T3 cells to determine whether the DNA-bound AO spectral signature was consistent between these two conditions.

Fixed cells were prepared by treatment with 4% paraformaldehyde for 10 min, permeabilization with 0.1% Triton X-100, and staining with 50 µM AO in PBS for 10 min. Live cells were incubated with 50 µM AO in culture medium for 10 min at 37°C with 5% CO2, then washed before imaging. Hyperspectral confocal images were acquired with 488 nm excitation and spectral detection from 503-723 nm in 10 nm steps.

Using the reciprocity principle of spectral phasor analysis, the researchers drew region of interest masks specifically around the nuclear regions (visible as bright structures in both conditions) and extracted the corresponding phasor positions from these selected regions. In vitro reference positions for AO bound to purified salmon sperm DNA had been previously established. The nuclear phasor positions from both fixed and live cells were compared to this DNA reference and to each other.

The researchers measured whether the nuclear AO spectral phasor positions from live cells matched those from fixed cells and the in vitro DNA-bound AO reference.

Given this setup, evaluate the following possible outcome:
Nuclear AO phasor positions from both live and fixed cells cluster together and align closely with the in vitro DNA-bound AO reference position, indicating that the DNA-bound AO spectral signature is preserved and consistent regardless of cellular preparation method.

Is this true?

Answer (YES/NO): YES